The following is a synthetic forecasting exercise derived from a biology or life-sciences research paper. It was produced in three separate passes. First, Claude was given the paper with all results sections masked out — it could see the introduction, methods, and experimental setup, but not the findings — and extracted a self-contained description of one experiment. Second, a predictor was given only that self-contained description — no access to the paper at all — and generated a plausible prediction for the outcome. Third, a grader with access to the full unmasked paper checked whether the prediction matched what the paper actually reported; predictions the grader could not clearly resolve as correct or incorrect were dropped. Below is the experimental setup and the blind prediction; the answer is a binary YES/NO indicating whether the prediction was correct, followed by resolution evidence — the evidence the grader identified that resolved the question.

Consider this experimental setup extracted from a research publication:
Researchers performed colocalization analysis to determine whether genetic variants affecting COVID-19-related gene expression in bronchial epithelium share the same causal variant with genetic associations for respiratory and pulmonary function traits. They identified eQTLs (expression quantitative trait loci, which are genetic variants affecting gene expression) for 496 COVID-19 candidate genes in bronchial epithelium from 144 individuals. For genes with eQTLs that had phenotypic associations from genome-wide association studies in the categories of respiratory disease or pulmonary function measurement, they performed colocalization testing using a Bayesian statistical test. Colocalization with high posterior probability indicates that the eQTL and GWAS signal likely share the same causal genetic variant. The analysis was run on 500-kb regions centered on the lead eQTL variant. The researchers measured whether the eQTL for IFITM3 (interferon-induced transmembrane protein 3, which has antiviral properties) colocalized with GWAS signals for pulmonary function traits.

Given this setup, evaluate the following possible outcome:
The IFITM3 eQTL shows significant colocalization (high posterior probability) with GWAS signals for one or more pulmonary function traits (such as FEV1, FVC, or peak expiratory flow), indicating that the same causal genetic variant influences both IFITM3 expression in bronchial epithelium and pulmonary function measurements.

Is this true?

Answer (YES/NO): NO